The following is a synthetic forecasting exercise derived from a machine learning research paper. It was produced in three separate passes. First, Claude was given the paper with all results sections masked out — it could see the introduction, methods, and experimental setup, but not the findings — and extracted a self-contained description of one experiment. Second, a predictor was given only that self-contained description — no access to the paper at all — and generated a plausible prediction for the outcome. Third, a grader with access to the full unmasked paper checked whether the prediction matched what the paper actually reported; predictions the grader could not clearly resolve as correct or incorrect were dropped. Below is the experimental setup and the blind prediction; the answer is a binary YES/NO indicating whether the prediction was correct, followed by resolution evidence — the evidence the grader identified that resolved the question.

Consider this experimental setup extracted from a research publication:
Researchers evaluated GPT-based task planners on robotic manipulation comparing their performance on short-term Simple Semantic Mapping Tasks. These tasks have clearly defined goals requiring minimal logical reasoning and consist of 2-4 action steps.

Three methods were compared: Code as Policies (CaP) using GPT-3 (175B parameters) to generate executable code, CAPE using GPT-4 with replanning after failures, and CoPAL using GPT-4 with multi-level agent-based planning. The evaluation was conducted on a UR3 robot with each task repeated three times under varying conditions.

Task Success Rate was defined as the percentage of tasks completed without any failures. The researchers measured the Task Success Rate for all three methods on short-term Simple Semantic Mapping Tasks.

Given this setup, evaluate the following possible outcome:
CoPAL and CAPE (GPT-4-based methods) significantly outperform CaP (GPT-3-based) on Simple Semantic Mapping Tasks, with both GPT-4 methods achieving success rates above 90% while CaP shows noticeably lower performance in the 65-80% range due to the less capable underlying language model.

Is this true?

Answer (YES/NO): NO